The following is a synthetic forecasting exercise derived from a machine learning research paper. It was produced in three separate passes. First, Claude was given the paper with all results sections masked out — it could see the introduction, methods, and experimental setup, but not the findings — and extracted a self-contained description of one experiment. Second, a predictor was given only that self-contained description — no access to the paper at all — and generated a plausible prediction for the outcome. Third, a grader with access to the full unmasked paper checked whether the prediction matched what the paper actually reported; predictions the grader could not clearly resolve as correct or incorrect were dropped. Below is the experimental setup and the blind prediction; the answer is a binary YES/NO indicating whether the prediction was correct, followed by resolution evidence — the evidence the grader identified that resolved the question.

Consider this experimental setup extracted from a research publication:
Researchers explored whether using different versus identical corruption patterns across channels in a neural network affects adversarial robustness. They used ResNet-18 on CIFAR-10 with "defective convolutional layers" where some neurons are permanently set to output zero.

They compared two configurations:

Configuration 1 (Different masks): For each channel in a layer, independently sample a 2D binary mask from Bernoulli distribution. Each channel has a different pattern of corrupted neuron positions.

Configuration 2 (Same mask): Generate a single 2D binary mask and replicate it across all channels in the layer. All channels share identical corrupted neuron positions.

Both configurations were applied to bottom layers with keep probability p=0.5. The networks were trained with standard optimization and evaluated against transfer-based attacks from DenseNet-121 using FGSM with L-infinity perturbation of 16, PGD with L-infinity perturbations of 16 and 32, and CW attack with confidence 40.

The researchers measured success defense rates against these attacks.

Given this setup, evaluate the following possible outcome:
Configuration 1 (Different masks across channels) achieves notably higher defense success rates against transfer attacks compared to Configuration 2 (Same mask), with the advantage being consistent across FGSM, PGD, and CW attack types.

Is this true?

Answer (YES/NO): NO